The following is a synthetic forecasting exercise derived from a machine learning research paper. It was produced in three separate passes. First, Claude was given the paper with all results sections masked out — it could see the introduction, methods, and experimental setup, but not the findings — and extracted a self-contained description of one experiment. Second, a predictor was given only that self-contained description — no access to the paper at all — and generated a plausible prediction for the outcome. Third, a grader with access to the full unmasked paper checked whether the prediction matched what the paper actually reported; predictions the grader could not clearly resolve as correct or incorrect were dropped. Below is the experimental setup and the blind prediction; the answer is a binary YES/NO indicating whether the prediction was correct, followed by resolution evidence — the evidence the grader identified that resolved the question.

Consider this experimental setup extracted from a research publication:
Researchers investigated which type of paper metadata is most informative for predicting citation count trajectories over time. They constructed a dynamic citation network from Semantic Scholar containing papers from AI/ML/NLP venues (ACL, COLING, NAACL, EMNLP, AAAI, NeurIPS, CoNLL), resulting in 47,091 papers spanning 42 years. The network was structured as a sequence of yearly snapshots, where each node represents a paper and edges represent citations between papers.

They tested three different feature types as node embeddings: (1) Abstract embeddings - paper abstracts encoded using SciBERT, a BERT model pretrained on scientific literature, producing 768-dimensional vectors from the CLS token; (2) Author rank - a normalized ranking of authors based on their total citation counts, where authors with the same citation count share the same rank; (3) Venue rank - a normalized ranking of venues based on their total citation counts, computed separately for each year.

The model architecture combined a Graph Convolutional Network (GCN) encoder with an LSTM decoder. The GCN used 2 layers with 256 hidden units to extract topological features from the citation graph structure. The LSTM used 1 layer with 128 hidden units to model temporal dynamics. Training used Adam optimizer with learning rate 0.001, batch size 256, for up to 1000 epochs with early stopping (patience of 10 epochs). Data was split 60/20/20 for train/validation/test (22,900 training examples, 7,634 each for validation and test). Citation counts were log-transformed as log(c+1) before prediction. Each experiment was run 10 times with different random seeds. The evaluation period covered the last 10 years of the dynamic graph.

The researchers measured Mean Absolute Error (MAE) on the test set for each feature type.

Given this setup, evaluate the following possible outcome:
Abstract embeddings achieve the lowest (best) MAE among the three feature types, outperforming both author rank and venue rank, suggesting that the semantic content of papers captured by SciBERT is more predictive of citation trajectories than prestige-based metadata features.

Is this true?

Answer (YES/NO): NO